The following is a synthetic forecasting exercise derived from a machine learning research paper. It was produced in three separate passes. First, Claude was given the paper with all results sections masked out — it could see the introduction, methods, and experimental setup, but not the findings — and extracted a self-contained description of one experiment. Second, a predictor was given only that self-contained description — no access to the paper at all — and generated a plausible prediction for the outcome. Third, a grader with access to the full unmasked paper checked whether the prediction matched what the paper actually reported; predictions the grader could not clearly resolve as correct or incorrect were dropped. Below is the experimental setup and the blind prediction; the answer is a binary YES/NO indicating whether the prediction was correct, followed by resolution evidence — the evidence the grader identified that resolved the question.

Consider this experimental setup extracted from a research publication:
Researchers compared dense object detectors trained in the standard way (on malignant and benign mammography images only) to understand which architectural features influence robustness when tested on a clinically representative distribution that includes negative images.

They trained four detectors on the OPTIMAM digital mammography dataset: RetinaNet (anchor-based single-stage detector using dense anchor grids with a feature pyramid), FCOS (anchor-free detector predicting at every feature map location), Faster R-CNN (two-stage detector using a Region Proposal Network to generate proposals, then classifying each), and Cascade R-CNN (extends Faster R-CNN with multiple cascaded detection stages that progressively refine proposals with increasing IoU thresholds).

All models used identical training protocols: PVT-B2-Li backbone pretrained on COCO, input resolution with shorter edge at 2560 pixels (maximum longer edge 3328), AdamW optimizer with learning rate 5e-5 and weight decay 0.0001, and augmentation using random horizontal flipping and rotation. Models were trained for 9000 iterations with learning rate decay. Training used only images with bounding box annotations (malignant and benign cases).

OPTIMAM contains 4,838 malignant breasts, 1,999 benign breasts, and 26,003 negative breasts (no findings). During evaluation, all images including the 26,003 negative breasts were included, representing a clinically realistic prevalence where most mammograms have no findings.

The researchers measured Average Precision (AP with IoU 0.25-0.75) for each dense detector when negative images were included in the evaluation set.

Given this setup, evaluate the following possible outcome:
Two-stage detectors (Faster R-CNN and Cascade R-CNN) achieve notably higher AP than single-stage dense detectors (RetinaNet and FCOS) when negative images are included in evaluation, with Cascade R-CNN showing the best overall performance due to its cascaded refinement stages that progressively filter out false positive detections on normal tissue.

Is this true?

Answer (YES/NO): NO